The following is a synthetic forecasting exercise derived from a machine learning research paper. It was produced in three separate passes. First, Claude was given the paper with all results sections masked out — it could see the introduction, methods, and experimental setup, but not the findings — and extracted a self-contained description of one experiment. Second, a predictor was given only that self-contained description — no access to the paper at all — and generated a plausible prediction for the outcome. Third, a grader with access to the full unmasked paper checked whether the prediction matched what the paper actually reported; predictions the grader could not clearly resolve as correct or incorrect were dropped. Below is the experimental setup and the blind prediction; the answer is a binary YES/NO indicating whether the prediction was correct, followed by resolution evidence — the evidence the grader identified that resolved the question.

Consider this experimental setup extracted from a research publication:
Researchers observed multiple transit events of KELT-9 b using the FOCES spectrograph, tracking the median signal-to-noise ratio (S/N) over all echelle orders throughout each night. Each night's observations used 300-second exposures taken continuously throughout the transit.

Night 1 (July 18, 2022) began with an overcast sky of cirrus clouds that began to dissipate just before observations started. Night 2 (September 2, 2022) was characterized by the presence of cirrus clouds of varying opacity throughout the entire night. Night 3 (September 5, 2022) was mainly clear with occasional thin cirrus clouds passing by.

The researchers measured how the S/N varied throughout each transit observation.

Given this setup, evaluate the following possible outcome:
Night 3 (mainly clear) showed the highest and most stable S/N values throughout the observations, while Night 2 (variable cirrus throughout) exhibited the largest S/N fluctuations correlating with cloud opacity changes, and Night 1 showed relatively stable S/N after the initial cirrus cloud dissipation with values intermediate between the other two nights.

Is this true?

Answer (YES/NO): NO